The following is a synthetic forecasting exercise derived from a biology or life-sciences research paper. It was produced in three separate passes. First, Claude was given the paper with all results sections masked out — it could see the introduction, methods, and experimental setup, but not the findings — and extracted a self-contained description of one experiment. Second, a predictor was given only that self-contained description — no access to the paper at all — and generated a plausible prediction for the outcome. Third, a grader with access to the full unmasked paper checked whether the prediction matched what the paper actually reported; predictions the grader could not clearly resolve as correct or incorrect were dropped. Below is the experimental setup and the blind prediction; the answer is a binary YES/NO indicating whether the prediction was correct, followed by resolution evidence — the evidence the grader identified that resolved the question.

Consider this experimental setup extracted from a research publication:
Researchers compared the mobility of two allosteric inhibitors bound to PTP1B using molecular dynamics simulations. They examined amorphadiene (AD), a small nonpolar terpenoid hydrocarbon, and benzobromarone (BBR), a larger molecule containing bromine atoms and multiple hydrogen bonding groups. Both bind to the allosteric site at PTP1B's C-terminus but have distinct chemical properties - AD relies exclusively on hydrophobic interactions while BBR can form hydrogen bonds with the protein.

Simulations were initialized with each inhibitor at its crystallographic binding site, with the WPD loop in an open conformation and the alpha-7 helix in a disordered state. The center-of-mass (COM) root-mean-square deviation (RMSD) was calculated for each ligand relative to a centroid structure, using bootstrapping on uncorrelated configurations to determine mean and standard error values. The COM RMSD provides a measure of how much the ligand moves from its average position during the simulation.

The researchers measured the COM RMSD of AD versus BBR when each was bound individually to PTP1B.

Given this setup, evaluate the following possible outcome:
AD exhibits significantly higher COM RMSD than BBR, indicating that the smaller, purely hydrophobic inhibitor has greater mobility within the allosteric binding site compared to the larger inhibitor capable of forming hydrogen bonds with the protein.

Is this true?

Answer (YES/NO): YES